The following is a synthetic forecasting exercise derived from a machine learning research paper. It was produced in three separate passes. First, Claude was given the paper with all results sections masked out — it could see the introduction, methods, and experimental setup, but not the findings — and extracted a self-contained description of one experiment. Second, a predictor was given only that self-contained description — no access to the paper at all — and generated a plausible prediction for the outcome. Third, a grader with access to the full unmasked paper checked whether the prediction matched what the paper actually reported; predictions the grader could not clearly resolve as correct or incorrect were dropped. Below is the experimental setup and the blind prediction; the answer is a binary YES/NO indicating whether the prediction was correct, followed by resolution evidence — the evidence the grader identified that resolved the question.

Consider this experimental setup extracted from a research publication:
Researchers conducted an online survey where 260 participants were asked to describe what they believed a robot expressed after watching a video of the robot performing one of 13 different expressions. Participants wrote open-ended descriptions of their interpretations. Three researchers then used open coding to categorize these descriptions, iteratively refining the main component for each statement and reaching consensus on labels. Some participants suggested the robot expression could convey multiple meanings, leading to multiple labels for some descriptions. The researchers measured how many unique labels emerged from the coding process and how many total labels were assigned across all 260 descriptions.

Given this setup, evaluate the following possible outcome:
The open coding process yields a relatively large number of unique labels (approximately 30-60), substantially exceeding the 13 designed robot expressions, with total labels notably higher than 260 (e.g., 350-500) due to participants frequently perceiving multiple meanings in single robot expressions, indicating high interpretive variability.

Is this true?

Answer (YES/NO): NO